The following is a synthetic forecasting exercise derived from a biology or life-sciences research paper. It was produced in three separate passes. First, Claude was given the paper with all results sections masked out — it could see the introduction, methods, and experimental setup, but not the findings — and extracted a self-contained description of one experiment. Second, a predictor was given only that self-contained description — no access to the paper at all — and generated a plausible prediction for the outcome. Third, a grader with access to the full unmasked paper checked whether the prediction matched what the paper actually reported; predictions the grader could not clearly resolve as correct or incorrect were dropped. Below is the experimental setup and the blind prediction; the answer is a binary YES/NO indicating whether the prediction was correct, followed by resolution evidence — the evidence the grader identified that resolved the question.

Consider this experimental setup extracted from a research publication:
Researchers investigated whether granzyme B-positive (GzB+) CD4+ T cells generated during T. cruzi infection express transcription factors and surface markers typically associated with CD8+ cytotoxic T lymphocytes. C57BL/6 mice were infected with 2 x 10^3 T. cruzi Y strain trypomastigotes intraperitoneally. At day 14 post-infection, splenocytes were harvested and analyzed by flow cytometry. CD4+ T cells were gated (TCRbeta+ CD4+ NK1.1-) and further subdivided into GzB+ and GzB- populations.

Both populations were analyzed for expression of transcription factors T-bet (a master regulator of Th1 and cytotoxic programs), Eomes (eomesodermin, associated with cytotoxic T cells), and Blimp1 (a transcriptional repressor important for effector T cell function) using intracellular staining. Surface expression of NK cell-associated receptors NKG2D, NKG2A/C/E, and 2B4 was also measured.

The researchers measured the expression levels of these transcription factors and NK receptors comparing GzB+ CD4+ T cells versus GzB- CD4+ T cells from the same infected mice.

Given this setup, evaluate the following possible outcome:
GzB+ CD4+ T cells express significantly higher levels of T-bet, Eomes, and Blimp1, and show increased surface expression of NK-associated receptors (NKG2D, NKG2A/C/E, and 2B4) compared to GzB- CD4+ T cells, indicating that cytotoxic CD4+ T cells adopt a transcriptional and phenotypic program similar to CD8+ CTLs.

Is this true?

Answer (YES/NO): YES